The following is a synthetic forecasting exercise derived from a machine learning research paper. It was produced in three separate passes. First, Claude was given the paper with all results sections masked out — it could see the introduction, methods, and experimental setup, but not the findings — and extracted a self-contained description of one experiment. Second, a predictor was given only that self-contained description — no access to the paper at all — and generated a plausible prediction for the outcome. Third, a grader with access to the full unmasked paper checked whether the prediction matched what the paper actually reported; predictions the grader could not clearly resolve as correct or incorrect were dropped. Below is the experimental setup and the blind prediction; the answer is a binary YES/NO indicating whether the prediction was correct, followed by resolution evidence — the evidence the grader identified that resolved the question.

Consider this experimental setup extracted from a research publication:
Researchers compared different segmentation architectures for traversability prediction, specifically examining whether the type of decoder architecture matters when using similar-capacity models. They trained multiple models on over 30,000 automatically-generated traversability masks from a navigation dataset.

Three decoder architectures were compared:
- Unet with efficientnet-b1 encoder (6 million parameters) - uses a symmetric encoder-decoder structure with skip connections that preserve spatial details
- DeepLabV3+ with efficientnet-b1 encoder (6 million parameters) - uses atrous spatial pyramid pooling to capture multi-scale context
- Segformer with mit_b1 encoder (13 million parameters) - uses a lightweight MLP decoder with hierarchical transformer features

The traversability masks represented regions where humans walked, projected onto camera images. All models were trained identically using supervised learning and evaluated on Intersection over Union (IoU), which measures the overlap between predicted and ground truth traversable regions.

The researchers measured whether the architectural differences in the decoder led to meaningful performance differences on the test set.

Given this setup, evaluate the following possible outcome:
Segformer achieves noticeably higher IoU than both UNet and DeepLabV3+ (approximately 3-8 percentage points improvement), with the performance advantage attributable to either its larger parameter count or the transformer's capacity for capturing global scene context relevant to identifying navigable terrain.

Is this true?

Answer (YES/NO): NO